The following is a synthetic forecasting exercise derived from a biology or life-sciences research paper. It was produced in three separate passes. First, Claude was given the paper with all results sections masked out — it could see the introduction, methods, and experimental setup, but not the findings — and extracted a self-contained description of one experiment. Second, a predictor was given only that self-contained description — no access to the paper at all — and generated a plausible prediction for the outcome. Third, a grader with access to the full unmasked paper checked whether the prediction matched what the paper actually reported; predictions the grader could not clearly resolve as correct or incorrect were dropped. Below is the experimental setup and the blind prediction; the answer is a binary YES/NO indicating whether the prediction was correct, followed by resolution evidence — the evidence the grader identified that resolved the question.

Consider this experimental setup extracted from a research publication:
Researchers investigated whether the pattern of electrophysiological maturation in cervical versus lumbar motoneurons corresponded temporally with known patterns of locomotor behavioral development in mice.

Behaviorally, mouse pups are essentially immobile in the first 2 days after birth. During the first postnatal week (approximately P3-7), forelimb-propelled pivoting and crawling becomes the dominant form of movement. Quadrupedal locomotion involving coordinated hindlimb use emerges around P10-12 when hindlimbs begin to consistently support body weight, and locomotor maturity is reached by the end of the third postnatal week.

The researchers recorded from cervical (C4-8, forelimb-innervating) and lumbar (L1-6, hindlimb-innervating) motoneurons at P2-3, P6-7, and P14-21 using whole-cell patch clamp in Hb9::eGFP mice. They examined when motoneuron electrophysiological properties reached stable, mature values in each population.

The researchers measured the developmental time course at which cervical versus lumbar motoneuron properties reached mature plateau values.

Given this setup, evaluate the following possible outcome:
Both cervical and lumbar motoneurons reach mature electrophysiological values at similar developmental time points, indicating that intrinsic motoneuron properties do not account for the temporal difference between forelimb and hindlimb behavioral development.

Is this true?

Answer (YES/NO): NO